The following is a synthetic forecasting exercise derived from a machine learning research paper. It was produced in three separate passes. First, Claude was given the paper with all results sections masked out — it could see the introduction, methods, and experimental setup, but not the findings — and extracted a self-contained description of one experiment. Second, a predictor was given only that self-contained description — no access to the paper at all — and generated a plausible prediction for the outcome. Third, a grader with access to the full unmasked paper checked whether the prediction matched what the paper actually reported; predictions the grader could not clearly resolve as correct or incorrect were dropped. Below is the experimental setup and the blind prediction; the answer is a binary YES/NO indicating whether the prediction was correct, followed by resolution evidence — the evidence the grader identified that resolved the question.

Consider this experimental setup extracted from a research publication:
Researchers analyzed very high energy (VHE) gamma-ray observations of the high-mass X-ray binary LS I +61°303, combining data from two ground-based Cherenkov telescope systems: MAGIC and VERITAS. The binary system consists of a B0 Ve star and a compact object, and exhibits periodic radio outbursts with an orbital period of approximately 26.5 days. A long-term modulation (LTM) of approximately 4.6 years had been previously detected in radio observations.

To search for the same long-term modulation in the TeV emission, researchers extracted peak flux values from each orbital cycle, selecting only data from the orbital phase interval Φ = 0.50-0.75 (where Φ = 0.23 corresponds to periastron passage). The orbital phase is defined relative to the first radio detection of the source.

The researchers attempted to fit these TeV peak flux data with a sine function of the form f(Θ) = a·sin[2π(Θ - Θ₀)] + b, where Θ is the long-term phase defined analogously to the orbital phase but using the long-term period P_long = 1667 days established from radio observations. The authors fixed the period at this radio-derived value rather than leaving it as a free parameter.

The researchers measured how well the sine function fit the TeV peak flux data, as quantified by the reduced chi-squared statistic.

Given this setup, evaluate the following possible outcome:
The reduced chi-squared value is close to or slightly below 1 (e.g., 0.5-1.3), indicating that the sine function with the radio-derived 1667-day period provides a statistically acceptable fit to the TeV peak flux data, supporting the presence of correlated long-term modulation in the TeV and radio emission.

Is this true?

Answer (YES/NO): NO